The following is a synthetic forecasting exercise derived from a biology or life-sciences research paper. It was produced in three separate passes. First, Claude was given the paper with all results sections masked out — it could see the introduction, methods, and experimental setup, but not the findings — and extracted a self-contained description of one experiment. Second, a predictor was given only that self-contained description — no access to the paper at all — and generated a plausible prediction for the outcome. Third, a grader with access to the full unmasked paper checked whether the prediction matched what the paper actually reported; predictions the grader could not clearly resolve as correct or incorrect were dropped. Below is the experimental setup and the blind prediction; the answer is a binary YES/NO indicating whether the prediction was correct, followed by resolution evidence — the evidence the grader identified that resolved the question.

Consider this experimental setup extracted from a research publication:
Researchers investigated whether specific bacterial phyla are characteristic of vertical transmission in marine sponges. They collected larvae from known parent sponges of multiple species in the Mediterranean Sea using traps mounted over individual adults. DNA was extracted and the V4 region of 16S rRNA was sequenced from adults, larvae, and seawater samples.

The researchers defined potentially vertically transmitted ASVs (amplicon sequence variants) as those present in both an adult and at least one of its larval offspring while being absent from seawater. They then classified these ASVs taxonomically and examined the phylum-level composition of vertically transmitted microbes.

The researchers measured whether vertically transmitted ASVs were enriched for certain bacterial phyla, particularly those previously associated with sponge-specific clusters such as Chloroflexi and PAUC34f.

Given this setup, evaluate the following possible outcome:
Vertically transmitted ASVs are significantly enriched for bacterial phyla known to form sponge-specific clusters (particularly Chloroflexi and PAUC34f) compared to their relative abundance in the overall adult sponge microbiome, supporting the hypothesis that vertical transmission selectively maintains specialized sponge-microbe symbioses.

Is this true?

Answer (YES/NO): NO